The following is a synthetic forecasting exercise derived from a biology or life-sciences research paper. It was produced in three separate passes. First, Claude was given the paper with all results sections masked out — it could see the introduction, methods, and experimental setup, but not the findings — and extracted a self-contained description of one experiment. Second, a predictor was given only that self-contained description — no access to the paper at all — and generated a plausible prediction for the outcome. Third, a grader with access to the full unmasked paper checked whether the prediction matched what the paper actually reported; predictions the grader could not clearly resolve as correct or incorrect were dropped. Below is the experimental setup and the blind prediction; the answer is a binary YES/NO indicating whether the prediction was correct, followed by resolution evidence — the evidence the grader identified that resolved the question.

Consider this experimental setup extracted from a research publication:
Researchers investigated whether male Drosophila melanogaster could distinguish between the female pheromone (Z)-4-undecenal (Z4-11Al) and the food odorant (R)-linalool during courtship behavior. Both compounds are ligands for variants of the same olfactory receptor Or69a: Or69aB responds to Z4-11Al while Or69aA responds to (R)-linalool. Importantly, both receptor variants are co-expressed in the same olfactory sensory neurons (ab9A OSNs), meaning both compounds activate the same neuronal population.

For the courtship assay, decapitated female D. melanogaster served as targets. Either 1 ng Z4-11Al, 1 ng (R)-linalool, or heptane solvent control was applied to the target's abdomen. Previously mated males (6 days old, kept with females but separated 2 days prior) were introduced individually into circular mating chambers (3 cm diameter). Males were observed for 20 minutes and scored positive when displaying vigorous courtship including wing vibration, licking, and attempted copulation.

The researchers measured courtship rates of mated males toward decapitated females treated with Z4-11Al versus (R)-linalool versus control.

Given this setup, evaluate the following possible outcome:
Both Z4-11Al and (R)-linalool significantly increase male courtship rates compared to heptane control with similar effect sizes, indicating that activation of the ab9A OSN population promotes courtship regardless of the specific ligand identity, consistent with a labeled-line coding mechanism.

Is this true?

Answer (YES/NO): NO